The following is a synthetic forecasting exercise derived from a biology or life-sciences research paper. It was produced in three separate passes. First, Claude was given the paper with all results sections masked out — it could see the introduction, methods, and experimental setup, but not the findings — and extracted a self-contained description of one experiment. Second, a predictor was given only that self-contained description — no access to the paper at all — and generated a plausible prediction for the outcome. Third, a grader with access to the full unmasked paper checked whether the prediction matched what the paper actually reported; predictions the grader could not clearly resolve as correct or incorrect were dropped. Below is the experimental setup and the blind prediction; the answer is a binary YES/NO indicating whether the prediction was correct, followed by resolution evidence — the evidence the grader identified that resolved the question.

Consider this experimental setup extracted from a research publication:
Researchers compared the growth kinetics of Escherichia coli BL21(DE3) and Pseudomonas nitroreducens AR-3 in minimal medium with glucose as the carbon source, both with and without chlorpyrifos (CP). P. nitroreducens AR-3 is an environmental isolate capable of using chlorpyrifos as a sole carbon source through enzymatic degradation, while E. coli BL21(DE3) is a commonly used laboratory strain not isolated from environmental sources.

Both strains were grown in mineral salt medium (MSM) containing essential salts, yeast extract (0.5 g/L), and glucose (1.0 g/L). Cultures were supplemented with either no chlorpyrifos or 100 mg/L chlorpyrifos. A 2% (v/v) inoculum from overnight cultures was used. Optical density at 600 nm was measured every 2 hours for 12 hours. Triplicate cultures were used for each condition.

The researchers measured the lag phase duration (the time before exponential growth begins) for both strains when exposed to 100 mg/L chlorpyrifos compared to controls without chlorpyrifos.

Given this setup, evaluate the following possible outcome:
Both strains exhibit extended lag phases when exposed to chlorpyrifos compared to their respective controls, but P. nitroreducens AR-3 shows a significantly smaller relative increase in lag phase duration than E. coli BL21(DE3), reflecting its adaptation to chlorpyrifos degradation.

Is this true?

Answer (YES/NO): NO